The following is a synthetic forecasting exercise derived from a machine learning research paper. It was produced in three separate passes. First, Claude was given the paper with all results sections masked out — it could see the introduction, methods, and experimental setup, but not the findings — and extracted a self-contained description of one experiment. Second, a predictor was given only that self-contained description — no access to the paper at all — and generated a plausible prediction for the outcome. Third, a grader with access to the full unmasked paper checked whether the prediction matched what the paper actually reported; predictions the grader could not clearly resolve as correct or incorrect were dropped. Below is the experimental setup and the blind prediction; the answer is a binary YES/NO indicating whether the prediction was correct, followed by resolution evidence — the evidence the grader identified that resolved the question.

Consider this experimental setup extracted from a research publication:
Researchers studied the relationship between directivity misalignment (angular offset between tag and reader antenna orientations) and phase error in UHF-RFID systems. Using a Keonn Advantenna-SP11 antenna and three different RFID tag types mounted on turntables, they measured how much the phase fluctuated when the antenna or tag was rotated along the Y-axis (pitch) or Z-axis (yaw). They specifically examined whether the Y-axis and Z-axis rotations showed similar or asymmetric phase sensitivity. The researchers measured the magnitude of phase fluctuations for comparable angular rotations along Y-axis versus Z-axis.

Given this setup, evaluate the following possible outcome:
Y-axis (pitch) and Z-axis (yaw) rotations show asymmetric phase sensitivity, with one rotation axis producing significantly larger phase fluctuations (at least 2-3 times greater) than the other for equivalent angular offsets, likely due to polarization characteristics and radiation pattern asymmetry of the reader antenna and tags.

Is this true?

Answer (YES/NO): NO